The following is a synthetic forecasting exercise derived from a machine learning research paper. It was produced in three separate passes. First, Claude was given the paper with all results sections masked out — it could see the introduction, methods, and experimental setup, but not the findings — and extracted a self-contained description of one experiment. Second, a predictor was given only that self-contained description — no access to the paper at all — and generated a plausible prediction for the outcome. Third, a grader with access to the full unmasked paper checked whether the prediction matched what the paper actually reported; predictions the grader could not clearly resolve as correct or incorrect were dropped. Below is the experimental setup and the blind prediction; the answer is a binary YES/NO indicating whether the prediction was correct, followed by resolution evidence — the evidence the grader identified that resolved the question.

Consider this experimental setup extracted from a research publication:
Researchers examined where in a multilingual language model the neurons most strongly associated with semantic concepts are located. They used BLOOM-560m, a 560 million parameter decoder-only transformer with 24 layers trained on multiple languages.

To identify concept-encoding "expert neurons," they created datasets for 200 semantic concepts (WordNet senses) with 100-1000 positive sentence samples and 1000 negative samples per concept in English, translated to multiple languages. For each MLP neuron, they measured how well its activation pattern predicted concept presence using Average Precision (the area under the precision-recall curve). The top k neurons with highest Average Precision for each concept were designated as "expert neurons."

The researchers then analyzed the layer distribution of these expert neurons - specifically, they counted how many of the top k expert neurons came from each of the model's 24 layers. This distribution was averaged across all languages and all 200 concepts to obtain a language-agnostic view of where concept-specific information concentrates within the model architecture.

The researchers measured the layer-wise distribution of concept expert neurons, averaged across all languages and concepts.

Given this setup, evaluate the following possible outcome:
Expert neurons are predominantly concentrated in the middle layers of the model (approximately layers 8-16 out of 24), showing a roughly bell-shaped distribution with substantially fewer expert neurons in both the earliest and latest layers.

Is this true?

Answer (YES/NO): NO